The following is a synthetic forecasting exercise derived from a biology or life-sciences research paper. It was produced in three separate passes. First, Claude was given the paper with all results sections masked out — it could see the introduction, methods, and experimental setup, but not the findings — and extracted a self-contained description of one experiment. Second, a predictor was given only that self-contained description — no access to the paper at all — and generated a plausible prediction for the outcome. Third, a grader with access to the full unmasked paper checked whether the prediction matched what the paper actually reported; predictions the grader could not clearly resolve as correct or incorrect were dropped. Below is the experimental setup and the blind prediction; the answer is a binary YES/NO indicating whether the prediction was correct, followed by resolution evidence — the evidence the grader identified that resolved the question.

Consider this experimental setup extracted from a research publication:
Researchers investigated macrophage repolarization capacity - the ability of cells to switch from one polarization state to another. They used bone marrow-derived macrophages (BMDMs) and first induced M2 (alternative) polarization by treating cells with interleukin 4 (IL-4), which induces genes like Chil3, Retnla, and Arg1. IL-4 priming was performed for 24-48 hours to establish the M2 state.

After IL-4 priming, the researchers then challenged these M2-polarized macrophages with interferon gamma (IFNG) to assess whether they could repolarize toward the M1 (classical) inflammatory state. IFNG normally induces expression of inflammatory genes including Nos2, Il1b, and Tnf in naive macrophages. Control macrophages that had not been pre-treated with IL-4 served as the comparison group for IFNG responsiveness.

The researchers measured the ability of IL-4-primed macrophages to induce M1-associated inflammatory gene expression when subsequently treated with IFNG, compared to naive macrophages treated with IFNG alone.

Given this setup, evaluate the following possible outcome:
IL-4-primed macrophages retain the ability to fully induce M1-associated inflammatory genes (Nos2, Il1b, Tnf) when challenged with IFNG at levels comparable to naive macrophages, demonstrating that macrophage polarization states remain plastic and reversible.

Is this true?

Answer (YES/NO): NO